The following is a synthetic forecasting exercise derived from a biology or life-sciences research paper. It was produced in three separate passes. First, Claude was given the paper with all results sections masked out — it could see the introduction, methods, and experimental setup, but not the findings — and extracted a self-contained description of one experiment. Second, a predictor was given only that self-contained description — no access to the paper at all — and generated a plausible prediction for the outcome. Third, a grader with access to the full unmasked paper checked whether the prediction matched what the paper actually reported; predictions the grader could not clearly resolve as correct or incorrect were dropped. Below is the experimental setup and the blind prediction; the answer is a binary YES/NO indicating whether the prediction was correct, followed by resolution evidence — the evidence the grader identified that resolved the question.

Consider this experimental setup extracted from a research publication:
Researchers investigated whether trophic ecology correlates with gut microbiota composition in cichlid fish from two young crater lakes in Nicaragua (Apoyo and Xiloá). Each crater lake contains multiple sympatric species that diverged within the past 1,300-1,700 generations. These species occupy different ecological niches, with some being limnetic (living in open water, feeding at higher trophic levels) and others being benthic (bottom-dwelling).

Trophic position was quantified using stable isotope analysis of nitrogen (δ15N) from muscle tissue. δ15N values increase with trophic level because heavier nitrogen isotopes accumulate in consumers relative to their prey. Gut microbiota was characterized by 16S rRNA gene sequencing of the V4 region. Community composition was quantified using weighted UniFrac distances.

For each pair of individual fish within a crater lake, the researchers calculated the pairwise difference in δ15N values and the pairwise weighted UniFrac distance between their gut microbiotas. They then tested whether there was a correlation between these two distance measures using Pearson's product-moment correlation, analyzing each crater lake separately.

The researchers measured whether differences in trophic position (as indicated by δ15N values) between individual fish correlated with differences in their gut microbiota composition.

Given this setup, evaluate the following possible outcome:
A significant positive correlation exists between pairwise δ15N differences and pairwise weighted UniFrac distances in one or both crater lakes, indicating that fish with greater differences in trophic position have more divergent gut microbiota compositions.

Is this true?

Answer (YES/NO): YES